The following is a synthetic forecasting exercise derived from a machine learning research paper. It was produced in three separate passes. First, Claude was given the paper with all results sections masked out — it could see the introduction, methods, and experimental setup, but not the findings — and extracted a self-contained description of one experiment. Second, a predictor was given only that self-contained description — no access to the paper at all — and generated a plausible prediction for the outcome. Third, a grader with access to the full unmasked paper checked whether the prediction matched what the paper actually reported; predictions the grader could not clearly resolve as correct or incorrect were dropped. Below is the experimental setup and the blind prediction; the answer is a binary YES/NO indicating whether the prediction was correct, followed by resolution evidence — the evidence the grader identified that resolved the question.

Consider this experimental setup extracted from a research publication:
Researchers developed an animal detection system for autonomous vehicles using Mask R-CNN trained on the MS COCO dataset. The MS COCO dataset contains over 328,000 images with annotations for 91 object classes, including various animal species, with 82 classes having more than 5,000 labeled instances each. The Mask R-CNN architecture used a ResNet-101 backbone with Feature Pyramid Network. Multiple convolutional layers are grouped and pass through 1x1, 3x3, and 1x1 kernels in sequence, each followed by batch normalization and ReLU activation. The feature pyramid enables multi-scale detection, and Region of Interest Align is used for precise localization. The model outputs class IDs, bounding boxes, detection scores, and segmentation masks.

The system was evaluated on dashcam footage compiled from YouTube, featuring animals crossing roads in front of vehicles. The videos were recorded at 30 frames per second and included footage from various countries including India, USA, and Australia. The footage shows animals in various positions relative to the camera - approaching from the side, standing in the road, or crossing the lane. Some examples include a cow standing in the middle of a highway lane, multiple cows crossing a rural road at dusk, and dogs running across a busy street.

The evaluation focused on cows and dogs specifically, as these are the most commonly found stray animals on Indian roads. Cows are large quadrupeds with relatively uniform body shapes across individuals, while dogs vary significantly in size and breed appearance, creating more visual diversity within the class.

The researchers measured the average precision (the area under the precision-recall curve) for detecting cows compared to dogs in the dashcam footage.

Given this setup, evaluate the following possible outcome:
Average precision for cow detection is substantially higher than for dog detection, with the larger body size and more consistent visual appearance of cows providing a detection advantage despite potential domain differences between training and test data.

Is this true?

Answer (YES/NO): NO